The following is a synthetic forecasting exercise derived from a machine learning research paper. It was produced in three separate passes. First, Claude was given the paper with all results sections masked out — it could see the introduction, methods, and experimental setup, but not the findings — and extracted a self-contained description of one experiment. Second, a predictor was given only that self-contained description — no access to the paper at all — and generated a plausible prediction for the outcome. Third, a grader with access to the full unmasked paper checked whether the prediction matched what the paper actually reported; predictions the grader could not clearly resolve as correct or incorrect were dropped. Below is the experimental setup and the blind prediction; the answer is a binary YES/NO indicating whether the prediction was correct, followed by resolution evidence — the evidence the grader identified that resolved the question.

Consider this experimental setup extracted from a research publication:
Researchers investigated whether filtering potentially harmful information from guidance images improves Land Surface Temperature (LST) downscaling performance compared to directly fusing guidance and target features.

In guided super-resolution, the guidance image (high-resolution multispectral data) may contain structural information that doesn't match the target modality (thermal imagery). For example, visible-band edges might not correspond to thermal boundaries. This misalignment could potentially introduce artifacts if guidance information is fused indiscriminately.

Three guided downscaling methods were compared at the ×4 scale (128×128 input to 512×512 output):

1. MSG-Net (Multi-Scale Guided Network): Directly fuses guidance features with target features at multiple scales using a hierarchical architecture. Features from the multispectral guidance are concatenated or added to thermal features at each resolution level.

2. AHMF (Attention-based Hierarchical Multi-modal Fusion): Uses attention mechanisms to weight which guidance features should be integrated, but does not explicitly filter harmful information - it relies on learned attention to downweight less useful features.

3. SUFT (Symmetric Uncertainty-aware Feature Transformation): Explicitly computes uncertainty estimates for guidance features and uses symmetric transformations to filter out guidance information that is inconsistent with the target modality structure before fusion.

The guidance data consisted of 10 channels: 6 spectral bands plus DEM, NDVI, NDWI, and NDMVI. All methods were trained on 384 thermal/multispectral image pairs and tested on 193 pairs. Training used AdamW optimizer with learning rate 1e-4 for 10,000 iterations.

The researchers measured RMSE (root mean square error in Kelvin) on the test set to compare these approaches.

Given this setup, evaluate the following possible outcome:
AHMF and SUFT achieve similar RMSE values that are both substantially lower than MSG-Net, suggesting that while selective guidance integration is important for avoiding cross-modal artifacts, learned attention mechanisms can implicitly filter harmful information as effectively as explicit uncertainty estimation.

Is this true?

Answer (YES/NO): NO